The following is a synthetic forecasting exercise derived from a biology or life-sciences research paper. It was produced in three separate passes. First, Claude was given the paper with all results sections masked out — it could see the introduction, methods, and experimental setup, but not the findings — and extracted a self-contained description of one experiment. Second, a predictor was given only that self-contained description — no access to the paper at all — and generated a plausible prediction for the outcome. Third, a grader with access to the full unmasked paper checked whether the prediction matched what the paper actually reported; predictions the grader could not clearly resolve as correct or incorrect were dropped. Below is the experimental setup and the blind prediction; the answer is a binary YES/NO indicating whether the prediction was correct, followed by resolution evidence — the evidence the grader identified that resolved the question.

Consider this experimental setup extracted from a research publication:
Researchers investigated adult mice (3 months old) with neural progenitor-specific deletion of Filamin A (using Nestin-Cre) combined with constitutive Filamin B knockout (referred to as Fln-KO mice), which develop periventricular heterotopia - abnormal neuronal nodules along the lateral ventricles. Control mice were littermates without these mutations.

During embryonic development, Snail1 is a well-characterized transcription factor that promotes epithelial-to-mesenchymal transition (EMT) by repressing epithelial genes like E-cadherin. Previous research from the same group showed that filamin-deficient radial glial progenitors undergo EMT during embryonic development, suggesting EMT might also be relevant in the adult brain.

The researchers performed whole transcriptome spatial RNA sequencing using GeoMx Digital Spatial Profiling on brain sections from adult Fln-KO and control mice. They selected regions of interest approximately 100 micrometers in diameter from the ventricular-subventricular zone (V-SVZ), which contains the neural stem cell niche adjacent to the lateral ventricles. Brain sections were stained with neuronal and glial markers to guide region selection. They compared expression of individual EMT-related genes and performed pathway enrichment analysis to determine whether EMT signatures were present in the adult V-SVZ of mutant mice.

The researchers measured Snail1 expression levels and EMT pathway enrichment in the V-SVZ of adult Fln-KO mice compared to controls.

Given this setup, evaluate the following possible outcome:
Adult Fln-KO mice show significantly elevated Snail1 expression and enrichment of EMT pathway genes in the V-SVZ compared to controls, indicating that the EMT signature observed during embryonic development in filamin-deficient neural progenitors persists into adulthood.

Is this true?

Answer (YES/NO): NO